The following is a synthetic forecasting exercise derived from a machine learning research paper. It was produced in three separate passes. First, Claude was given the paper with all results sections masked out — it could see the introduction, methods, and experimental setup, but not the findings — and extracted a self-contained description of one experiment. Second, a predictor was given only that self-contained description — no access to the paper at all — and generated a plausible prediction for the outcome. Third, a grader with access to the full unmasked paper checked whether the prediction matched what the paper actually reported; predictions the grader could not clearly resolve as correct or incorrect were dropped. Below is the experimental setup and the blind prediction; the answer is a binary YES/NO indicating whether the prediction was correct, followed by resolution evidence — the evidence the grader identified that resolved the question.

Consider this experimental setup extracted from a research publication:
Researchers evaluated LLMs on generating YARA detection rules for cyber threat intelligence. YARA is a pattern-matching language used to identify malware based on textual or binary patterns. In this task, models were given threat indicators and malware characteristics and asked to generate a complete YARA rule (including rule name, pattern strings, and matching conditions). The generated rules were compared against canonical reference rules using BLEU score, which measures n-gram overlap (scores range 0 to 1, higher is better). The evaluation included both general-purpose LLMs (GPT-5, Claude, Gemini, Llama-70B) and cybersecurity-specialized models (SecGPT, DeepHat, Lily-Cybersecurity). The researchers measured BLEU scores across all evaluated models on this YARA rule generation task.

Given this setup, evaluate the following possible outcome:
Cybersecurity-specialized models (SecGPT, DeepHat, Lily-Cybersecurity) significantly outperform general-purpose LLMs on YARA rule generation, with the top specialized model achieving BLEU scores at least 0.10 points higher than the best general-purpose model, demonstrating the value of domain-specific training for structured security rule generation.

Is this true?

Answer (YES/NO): NO